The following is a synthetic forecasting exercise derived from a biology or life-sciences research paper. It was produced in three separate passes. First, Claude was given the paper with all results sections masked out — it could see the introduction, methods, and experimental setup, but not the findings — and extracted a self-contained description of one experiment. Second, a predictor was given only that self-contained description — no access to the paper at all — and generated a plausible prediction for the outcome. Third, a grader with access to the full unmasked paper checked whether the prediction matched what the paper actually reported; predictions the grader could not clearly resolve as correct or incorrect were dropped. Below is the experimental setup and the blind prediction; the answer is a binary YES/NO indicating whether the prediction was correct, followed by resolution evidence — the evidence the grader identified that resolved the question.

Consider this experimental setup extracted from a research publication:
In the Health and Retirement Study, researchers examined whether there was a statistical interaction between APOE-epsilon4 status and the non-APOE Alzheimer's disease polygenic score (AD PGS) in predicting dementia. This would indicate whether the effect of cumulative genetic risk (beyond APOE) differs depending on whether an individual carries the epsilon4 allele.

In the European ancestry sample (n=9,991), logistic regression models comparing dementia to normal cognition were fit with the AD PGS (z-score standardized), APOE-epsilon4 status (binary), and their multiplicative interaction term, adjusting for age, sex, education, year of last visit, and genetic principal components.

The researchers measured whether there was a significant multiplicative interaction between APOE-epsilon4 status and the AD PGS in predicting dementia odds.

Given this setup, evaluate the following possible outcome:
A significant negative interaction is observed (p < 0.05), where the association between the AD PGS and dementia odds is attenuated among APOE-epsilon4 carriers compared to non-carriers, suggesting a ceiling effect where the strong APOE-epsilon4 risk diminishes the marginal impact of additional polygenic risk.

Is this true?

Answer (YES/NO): NO